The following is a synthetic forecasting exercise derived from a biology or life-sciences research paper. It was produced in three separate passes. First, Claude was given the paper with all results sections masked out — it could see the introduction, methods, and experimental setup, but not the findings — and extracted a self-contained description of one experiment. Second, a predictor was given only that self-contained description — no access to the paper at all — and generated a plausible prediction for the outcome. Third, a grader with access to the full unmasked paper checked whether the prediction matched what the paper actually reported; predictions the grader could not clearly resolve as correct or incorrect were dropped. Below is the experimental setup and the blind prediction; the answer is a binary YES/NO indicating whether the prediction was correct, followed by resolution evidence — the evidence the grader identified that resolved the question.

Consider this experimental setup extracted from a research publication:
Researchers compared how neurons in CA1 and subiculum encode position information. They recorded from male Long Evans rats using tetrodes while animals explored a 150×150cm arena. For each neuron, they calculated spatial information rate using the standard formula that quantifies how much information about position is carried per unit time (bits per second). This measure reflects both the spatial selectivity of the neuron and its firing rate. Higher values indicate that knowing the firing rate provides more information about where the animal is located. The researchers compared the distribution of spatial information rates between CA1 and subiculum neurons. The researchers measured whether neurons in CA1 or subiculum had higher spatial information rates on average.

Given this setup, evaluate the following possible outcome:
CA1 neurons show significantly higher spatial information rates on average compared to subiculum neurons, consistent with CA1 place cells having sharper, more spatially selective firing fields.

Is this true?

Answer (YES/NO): NO